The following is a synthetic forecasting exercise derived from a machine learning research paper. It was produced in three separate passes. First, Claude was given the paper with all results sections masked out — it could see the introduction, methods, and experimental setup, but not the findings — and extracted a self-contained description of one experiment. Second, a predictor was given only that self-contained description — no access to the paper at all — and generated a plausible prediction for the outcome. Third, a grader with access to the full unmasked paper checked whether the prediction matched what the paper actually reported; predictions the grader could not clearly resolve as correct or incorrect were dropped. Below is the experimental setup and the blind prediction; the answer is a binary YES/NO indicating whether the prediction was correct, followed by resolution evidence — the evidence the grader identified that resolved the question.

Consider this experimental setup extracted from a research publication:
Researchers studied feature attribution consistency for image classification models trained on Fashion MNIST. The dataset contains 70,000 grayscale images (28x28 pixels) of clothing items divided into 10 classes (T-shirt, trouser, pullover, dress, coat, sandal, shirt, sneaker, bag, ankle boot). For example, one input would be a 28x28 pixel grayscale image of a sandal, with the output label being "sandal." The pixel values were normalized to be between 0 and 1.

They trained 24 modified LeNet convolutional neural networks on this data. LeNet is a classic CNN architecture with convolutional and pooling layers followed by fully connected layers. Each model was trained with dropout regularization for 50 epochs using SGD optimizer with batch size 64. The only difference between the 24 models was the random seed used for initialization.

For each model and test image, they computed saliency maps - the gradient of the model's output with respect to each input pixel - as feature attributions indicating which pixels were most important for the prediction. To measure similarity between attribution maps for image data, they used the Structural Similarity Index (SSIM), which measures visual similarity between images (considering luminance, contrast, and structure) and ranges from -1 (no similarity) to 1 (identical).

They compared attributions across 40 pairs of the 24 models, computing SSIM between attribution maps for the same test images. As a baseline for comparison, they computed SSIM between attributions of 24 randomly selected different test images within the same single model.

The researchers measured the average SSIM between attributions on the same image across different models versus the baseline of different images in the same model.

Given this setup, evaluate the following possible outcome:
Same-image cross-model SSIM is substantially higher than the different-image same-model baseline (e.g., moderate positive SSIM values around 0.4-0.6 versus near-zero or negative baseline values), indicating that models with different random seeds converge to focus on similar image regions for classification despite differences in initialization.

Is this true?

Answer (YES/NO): NO